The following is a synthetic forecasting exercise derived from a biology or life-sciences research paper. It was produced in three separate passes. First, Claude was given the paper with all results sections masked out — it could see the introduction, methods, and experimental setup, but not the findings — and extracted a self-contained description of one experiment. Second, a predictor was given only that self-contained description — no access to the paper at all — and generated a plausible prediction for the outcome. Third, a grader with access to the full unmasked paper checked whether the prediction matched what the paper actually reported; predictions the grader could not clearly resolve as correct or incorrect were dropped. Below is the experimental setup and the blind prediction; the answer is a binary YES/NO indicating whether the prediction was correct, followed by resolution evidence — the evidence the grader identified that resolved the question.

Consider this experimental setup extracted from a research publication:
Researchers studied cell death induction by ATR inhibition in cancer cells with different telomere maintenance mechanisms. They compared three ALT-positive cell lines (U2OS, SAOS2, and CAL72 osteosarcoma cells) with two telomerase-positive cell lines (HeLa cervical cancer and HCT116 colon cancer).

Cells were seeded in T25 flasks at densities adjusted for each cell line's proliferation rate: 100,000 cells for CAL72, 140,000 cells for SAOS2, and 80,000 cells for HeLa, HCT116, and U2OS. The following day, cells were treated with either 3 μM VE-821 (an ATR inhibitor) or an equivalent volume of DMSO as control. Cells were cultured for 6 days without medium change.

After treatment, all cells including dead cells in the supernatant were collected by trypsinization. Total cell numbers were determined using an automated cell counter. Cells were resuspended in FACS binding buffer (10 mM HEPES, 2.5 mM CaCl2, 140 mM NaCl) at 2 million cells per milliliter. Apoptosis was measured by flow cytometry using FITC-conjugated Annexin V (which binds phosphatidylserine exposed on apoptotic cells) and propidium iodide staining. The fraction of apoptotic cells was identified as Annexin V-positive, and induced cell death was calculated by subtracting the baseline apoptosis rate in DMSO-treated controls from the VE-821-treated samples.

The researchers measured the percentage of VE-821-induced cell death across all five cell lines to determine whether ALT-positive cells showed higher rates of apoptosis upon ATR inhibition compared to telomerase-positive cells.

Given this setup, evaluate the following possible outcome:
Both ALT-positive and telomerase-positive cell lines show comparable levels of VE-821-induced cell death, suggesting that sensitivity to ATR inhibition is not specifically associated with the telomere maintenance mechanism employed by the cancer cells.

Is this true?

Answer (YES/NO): YES